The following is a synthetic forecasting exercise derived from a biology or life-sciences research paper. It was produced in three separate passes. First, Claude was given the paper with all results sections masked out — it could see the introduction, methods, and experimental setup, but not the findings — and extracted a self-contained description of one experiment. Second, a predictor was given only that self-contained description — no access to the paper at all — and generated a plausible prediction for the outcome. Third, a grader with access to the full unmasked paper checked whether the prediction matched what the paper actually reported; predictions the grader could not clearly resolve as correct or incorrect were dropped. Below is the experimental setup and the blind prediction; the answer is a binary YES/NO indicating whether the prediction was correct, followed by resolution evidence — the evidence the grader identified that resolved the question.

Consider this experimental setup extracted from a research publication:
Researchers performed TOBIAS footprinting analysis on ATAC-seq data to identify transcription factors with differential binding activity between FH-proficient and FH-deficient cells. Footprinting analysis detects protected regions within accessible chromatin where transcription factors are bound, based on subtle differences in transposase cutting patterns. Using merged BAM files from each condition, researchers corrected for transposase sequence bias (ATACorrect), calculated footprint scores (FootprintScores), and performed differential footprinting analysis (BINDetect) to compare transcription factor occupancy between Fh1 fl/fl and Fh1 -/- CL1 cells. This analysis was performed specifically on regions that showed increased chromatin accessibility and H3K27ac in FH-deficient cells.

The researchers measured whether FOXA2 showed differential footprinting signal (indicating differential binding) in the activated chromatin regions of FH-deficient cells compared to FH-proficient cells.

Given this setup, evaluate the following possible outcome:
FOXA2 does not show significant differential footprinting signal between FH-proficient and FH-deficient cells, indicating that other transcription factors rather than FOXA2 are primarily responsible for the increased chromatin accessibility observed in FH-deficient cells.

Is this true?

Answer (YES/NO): NO